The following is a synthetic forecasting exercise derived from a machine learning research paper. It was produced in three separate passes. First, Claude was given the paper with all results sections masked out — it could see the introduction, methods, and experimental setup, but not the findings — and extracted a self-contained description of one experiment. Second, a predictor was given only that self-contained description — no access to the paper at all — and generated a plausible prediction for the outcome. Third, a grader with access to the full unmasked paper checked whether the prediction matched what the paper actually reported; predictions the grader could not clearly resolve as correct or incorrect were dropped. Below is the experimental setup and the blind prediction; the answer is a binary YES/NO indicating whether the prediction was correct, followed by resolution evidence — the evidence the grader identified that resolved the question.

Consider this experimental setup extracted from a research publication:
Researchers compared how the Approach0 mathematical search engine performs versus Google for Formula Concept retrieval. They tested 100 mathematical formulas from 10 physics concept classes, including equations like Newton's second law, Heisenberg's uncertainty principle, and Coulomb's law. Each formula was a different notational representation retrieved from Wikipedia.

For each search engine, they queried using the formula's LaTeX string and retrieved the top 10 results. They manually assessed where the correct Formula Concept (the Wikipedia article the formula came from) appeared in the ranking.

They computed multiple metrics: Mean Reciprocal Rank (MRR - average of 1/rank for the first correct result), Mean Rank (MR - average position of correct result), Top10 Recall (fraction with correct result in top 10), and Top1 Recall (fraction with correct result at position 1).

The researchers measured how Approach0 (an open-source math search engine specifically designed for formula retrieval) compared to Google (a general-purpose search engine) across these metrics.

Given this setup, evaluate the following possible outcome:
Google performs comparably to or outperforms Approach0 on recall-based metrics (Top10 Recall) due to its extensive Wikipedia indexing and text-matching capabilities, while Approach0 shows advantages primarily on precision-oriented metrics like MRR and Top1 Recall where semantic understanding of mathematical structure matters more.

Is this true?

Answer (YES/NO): NO